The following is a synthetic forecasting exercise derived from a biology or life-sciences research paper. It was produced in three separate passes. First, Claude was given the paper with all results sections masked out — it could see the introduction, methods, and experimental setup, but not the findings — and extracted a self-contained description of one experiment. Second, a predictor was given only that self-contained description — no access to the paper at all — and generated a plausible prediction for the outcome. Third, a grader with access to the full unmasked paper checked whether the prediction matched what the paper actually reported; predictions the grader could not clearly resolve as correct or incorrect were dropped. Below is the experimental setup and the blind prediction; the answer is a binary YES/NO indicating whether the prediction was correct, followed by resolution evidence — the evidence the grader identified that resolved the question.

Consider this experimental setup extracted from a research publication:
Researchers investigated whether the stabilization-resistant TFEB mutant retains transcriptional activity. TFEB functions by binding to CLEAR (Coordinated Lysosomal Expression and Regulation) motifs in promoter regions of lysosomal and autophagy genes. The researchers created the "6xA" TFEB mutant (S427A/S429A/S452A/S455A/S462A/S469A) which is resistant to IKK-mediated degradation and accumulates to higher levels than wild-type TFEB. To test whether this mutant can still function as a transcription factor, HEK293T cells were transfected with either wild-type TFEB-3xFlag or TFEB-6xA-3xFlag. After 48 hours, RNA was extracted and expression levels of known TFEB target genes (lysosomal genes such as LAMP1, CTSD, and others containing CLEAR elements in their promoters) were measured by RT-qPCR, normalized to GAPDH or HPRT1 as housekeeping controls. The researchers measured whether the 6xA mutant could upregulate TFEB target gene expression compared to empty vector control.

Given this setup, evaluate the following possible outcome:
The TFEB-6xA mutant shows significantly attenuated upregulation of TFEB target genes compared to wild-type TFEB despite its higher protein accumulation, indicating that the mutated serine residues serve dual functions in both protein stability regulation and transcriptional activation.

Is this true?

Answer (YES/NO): NO